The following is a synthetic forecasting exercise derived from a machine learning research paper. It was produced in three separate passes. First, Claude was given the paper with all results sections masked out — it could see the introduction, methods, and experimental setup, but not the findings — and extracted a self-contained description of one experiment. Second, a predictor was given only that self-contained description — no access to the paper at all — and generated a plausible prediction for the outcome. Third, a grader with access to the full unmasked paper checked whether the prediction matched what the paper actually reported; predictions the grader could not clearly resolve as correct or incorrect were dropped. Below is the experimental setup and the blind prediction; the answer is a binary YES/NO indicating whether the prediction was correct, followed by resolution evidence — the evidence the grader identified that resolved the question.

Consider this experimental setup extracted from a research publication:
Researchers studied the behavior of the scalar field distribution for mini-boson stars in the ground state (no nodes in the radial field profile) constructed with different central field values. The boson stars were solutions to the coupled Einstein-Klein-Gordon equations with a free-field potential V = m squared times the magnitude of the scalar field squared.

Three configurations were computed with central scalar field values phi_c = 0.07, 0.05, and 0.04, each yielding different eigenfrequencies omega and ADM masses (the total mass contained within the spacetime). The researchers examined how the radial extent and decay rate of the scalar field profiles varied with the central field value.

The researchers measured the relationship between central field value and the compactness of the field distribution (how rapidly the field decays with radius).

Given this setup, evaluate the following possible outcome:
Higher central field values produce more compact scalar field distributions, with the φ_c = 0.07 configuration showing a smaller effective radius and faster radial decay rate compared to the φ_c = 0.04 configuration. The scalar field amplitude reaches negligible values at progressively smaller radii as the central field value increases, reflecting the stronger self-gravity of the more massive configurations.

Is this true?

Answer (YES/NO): YES